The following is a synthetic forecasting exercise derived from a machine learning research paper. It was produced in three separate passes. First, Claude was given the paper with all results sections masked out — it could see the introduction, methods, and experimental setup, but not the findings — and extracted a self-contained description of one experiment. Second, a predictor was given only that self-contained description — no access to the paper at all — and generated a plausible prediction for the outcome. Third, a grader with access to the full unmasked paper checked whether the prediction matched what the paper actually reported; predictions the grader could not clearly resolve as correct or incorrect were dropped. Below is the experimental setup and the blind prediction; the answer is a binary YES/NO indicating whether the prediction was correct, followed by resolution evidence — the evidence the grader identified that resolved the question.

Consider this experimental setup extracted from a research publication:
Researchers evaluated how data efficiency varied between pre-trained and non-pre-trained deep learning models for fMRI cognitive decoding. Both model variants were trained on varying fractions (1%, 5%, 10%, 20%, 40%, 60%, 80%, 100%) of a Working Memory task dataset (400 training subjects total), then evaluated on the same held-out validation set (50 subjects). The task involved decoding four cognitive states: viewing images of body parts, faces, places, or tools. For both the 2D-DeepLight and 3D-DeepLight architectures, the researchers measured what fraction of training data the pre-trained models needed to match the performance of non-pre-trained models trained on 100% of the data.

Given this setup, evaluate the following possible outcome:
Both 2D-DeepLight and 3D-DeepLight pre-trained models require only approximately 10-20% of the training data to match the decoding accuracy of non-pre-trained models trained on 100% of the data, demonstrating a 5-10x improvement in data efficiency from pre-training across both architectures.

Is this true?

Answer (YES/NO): NO